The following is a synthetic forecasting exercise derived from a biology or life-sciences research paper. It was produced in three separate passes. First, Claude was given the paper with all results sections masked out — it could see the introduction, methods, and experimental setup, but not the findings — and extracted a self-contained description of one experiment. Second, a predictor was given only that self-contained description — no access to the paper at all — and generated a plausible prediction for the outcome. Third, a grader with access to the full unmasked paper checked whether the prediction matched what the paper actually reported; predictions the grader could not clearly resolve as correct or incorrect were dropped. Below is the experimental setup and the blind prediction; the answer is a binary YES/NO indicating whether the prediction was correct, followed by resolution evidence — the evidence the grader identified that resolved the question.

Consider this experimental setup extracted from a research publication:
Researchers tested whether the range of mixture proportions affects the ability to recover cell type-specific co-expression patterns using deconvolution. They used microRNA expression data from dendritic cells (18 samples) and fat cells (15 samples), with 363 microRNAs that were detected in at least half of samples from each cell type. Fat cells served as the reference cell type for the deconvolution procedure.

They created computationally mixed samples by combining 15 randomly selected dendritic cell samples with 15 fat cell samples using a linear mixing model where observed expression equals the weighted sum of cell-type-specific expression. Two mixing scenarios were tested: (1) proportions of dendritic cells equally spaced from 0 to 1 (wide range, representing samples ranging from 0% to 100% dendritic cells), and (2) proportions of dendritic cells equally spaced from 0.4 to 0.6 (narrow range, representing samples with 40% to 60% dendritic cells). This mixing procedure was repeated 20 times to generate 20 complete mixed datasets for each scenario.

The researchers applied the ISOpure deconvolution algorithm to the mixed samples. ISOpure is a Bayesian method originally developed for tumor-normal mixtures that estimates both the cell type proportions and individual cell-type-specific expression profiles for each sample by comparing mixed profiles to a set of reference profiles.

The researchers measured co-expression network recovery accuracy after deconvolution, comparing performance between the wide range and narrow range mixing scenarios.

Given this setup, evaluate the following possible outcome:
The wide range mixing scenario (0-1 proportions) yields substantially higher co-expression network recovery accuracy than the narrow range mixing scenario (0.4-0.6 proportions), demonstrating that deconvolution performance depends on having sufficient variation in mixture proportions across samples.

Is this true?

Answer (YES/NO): NO